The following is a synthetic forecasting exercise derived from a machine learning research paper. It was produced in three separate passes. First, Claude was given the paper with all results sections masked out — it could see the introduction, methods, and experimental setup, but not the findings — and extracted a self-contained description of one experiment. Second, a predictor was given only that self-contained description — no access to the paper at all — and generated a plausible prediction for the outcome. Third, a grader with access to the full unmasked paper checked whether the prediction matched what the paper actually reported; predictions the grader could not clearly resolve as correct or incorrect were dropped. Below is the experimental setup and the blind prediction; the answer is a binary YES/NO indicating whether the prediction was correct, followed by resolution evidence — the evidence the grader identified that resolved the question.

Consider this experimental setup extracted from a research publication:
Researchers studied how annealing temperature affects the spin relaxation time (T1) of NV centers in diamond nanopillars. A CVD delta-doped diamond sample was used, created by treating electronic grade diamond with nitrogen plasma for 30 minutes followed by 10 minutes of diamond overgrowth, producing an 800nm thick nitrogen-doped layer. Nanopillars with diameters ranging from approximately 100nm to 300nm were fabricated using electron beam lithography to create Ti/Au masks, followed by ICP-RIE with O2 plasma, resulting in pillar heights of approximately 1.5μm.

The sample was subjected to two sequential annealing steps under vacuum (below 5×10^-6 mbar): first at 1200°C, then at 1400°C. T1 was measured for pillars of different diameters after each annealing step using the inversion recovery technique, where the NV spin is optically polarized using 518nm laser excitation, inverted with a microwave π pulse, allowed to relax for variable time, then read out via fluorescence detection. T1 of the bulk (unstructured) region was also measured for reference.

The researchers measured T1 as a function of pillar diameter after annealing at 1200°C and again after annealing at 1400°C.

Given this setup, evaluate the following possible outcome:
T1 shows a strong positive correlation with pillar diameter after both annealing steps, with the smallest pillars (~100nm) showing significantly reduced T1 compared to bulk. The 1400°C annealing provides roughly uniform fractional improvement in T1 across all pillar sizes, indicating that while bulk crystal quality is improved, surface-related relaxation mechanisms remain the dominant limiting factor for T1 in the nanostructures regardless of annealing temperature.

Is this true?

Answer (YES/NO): NO